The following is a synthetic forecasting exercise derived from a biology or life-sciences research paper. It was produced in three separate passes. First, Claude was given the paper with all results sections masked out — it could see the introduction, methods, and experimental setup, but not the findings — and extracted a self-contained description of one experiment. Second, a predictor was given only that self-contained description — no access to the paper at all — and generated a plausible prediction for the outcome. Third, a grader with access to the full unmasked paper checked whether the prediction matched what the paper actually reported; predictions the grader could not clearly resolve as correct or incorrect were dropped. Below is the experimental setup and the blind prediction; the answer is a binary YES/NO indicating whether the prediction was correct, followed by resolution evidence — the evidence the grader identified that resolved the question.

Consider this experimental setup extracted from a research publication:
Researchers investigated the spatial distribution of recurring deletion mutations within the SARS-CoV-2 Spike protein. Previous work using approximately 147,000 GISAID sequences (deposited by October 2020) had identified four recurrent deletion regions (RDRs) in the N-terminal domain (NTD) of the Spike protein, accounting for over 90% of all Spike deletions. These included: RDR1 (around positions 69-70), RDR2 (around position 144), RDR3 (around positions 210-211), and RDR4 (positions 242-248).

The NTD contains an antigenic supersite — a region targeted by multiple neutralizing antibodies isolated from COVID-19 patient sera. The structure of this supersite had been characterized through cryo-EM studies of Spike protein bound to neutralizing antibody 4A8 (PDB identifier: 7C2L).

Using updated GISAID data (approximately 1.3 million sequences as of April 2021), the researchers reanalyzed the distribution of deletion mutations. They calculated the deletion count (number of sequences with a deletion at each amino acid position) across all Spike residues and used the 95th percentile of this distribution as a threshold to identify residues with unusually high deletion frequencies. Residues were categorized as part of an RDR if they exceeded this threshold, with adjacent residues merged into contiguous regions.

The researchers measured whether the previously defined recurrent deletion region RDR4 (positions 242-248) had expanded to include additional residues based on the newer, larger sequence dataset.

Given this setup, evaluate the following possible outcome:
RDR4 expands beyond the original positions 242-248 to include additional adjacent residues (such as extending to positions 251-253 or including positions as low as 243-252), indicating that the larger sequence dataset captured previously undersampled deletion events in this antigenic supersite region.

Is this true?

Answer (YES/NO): YES